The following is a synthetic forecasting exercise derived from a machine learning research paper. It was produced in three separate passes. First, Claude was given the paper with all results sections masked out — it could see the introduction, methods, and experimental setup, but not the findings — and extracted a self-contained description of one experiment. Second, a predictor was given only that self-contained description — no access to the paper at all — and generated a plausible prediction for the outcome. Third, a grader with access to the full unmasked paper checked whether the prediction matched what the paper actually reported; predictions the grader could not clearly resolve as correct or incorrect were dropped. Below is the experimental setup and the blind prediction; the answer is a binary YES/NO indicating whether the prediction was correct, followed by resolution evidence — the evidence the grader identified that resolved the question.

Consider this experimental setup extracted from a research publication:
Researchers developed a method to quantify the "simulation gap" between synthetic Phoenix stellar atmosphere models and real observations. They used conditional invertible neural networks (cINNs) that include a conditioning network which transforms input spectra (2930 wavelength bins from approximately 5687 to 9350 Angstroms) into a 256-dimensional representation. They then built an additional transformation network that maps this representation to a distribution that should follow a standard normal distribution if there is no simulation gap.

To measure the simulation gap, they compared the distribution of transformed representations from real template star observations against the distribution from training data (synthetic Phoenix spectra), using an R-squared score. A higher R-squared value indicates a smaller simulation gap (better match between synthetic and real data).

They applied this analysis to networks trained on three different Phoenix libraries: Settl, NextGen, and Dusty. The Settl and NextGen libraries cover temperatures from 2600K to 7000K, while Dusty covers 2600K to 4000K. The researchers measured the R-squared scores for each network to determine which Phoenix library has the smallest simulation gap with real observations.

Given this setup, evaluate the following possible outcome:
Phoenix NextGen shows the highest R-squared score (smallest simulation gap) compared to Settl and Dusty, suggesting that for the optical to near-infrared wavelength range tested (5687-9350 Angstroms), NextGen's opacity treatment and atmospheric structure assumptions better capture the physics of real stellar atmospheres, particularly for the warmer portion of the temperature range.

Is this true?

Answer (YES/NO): NO